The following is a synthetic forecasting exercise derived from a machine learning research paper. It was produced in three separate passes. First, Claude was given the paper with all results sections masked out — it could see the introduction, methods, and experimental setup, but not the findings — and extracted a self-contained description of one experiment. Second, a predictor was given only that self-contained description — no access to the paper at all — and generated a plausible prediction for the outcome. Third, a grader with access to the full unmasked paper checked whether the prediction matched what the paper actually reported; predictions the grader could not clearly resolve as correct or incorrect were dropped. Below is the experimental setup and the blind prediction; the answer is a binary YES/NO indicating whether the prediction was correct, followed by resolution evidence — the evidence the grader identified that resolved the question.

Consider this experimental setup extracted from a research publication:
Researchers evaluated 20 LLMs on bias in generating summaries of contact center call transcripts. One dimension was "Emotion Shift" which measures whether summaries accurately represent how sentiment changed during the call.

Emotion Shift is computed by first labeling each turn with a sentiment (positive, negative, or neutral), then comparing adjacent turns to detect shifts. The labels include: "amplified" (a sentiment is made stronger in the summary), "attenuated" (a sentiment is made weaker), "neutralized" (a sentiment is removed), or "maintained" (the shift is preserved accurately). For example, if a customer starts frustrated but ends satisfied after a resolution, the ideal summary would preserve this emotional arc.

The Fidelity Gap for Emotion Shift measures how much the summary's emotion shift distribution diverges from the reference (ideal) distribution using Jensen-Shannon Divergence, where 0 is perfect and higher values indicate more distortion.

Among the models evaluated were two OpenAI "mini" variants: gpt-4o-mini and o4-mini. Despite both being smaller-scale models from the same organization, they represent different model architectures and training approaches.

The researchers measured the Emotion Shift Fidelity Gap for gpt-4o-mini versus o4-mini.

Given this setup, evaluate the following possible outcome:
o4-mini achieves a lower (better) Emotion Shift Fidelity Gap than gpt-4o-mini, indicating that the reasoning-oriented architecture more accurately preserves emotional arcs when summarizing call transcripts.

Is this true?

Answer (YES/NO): YES